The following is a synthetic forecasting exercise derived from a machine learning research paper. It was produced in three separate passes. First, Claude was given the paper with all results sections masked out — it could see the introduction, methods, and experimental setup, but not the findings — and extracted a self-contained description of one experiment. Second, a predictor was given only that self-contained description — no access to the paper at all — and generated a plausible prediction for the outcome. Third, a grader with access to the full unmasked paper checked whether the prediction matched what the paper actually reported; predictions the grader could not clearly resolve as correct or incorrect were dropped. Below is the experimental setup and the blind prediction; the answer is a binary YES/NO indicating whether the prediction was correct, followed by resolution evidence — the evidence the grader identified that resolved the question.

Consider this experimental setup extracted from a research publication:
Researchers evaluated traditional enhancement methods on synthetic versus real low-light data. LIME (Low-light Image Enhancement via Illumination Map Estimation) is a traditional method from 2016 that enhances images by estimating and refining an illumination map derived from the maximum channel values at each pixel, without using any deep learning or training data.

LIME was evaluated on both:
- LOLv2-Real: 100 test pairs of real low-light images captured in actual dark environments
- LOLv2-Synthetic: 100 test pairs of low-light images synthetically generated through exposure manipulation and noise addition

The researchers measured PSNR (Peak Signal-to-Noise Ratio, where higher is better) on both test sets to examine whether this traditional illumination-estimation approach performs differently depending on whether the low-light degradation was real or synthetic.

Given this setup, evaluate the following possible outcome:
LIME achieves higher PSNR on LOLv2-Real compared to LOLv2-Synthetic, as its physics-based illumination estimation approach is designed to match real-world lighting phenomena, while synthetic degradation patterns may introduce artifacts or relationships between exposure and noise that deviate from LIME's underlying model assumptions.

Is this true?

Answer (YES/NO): NO